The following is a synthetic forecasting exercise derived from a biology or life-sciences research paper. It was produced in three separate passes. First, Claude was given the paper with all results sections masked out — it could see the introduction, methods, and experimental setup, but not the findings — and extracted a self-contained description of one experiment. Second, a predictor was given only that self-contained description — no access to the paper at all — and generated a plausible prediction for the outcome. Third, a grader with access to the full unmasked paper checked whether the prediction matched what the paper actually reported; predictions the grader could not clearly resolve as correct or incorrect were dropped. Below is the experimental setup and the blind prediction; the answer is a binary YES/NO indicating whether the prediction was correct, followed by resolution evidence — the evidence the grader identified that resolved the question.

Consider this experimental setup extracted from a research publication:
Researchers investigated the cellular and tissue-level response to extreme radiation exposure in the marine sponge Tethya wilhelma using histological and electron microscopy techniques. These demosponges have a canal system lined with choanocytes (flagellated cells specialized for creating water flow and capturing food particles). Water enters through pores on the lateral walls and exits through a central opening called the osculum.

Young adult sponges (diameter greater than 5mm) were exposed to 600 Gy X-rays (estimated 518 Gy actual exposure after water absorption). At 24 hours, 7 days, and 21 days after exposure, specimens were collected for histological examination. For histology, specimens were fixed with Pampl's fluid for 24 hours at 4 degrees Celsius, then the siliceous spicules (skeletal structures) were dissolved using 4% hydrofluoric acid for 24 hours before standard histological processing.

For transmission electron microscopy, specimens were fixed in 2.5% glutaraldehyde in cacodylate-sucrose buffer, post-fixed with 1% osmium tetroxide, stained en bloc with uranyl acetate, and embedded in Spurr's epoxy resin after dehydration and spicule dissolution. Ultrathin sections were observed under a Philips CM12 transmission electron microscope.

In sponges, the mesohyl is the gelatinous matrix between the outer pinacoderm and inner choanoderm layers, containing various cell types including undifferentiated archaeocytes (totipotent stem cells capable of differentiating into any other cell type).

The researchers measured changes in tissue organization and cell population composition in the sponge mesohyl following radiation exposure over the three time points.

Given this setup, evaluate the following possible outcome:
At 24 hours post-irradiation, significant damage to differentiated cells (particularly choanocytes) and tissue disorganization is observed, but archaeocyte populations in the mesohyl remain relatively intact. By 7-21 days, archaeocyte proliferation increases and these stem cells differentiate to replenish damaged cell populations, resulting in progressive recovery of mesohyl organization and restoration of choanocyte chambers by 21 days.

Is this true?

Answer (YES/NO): NO